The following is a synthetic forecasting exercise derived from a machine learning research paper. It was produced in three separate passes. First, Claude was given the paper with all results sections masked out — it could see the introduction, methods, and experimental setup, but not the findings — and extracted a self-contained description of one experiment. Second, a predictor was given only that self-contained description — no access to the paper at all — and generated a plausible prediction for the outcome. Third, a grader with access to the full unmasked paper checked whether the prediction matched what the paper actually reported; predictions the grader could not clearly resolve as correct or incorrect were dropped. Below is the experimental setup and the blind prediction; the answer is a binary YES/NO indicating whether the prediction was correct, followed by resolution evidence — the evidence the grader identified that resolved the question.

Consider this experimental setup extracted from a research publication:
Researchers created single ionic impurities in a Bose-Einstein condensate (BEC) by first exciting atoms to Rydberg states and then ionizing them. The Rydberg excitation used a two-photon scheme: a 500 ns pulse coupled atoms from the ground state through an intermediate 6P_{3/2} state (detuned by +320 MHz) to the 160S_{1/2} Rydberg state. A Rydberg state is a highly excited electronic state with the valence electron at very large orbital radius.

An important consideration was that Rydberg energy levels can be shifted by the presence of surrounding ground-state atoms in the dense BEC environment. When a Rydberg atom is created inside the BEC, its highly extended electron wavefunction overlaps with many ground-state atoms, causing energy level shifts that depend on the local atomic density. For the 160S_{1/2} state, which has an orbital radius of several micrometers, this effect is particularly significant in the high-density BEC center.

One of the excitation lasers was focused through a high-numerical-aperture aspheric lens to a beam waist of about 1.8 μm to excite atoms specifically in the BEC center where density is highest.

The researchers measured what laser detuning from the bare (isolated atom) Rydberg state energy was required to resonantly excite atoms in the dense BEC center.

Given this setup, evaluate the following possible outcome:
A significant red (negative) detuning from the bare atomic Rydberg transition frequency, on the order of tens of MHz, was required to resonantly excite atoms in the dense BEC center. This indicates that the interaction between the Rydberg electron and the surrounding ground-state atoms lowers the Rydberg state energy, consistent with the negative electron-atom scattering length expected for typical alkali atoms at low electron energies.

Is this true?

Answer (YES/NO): YES